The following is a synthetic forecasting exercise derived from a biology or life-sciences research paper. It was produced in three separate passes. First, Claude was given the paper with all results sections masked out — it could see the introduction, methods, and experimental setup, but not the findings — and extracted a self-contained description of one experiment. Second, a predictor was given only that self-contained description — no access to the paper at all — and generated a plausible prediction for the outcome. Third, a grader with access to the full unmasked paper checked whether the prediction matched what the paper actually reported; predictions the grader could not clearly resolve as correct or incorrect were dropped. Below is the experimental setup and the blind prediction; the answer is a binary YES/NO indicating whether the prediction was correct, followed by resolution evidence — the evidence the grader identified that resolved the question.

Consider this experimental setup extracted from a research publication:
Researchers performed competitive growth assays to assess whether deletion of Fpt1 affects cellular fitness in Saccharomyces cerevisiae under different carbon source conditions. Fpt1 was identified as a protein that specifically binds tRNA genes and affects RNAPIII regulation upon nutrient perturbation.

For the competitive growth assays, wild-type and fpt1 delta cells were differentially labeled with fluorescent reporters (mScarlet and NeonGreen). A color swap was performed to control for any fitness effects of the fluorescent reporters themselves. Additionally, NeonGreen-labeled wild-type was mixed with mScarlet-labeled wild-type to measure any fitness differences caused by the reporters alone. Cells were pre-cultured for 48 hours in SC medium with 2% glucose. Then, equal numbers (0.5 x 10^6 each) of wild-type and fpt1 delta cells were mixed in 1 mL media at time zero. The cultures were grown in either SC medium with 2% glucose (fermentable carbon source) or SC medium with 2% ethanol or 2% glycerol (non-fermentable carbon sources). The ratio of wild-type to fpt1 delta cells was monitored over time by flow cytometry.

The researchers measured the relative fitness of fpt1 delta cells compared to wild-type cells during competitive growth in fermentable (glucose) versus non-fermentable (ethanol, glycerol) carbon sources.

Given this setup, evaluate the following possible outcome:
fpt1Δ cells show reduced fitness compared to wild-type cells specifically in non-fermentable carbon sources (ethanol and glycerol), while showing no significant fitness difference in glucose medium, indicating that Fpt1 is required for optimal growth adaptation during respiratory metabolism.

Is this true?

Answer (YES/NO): YES